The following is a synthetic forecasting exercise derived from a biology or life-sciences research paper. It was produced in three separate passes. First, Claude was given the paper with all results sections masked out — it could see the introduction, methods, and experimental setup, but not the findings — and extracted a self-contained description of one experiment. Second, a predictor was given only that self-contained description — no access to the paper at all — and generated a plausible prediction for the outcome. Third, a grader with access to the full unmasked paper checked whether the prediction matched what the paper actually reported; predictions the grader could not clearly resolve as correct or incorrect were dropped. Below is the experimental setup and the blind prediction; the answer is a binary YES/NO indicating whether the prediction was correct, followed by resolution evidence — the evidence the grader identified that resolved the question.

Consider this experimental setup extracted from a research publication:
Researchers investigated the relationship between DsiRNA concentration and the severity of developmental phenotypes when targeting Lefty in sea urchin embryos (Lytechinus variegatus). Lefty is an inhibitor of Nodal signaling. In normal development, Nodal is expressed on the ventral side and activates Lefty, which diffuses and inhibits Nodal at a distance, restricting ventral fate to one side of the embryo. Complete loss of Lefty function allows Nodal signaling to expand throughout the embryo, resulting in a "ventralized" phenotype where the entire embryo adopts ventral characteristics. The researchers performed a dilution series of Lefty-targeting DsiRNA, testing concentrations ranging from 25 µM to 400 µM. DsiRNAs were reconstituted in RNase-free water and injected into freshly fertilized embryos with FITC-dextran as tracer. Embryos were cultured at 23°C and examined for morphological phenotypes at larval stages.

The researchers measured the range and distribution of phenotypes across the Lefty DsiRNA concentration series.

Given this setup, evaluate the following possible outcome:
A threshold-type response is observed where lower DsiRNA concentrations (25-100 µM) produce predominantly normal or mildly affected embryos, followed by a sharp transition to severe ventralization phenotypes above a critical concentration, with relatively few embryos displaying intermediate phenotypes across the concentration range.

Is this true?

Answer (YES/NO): NO